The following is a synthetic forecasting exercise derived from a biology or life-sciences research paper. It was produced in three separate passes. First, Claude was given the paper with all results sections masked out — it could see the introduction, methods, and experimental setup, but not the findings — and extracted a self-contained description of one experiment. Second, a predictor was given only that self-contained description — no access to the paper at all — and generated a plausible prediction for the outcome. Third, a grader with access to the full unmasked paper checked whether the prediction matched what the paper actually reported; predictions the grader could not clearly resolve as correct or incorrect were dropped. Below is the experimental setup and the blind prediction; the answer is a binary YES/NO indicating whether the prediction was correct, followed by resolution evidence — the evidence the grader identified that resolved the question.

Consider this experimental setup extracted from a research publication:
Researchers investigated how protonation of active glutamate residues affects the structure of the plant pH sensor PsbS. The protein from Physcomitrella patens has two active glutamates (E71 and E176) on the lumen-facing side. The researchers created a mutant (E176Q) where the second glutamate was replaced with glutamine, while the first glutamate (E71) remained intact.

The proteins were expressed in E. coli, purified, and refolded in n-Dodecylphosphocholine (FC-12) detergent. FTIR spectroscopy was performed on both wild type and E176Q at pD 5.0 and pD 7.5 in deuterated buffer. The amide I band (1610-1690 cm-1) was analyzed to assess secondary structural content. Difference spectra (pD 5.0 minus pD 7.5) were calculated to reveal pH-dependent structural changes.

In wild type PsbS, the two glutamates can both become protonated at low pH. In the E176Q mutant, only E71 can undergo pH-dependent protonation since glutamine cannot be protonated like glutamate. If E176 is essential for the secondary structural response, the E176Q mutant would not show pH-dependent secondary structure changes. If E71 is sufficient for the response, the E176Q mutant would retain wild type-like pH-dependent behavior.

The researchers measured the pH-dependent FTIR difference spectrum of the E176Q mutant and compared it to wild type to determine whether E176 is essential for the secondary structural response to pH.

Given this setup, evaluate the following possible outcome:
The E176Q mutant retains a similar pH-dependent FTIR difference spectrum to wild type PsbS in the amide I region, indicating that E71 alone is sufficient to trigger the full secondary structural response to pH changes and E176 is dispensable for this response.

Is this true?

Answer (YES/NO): NO